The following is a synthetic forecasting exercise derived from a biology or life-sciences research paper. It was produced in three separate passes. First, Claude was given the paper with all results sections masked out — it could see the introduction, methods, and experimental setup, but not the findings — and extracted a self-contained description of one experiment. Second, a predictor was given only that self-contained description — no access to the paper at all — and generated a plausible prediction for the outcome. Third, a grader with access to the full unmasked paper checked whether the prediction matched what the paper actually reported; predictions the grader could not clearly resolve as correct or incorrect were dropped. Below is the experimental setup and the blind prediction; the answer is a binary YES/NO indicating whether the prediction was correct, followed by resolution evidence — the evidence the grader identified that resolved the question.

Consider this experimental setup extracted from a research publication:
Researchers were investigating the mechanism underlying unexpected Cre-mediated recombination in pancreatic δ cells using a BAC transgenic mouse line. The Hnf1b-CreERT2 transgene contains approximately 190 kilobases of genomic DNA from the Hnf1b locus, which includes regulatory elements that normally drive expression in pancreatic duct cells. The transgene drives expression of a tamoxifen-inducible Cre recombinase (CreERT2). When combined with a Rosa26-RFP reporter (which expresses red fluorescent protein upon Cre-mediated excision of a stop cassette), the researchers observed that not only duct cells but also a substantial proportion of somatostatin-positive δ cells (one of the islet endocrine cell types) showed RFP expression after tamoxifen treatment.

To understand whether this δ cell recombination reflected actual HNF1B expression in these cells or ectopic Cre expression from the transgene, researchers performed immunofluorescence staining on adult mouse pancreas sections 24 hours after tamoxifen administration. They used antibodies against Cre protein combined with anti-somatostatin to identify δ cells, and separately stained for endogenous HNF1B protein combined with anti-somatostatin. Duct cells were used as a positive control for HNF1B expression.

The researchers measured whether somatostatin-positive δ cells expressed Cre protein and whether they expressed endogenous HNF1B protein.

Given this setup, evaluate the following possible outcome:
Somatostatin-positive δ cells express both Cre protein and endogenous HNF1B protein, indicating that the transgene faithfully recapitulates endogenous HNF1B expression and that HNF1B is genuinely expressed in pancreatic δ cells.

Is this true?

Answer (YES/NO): NO